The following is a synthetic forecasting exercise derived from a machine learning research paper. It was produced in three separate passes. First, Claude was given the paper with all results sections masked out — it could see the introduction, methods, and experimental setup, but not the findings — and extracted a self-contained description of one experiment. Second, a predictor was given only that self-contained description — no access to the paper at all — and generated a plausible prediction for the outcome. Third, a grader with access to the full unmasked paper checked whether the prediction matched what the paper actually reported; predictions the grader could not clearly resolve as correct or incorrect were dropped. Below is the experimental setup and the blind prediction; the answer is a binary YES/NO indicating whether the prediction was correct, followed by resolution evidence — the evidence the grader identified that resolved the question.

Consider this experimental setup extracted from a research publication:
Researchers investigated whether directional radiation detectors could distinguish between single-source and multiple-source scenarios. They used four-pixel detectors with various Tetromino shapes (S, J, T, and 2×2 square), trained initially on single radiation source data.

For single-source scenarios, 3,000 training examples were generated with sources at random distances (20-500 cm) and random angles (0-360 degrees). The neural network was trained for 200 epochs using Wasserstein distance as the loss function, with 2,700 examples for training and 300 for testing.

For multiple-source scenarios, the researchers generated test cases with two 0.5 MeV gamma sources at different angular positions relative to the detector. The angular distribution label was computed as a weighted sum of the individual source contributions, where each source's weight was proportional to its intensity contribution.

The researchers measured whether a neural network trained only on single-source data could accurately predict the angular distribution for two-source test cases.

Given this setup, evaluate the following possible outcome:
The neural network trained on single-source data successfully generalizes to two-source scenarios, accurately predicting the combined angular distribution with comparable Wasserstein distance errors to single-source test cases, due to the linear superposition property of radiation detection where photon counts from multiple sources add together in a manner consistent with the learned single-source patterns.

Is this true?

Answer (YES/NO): NO